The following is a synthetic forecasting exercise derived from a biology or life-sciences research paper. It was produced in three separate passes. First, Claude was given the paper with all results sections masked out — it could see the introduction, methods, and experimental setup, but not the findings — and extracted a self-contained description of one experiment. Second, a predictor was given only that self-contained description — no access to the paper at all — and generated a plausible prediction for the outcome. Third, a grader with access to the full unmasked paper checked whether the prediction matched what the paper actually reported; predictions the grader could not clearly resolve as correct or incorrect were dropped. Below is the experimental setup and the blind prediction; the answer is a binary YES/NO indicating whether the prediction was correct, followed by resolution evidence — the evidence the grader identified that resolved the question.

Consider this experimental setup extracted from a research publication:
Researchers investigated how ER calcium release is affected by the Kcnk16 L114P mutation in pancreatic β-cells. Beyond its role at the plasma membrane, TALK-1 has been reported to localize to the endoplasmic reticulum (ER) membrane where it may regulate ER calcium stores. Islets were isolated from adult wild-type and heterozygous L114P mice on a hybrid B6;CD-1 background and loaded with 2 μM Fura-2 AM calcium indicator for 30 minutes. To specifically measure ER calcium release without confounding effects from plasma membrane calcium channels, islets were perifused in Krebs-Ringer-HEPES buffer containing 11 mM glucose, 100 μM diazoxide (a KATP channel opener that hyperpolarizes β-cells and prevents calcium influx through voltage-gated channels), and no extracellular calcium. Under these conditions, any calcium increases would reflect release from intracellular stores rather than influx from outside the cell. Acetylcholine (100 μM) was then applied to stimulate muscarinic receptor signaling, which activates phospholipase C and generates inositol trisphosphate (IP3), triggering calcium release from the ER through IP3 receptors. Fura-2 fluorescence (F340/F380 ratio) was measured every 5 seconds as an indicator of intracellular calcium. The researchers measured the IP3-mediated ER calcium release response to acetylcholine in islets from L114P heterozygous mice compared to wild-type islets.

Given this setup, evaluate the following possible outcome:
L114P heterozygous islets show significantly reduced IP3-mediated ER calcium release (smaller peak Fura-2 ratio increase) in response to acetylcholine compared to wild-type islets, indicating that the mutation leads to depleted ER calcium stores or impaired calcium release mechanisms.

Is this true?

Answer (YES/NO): NO